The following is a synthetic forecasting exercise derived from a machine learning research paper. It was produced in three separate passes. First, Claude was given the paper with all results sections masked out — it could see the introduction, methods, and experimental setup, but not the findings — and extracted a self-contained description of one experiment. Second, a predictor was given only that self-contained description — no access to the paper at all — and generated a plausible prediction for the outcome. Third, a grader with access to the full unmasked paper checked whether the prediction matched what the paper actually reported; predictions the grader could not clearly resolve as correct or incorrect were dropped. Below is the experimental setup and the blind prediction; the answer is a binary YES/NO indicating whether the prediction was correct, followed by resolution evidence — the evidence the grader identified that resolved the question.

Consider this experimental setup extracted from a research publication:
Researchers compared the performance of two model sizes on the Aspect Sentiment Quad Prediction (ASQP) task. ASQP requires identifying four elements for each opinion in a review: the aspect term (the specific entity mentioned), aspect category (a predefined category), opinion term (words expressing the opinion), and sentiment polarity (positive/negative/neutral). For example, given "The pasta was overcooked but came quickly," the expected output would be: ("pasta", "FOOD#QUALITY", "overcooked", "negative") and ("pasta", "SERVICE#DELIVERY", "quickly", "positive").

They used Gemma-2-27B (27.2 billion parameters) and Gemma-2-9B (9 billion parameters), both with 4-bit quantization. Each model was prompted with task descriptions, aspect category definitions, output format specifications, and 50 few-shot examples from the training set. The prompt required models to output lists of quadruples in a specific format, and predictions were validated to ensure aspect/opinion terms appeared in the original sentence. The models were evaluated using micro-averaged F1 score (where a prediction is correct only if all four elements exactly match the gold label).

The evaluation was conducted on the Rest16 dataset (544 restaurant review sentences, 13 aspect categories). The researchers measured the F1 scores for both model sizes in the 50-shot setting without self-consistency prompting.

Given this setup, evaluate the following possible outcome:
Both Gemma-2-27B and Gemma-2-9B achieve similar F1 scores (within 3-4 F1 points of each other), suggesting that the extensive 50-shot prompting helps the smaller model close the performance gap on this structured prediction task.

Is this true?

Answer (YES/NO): NO